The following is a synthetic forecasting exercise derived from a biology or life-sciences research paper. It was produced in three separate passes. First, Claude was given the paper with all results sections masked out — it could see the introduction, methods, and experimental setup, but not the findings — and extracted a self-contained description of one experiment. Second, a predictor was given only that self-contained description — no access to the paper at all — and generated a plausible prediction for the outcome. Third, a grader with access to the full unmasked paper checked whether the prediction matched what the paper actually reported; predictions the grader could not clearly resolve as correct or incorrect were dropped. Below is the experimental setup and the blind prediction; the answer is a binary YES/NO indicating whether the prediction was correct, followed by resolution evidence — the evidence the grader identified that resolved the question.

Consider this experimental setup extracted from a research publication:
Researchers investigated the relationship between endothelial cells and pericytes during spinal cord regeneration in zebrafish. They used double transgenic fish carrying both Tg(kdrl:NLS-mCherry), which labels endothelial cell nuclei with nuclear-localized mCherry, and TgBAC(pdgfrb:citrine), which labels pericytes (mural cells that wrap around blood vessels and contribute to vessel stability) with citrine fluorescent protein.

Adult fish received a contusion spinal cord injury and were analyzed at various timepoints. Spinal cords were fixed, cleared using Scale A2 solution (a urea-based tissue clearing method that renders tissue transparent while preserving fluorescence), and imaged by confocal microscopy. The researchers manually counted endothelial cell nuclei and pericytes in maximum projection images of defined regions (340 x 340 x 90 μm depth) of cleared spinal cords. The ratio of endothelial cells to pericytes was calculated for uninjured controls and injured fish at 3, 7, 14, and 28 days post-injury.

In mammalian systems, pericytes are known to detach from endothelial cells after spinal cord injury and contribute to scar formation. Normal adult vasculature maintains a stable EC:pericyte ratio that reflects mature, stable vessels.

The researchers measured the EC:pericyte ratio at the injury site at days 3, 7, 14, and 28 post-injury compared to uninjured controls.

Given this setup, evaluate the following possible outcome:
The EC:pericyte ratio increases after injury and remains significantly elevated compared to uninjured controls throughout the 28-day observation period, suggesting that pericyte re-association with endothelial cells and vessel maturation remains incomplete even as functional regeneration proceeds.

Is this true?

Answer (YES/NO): NO